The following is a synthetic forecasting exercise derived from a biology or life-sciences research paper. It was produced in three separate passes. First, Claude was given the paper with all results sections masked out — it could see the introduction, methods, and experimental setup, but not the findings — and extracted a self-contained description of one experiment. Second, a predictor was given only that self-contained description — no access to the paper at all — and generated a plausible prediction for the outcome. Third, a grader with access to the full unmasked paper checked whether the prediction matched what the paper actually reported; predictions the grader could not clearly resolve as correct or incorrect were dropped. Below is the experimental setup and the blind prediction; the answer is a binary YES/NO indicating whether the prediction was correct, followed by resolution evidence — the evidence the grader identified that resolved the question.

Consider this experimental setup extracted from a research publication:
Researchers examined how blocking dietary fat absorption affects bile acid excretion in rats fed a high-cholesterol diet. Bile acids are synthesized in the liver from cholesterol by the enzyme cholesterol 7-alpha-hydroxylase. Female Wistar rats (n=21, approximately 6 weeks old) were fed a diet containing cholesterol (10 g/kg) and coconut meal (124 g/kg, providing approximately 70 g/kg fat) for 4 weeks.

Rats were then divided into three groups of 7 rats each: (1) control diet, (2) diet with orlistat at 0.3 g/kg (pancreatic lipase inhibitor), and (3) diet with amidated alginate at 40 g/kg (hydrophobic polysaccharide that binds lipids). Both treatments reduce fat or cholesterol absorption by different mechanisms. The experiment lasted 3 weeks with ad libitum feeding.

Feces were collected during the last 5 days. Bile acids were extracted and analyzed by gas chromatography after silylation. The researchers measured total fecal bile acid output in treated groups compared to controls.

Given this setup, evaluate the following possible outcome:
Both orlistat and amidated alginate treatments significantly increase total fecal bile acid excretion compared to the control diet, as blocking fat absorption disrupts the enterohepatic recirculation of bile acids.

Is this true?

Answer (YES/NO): NO